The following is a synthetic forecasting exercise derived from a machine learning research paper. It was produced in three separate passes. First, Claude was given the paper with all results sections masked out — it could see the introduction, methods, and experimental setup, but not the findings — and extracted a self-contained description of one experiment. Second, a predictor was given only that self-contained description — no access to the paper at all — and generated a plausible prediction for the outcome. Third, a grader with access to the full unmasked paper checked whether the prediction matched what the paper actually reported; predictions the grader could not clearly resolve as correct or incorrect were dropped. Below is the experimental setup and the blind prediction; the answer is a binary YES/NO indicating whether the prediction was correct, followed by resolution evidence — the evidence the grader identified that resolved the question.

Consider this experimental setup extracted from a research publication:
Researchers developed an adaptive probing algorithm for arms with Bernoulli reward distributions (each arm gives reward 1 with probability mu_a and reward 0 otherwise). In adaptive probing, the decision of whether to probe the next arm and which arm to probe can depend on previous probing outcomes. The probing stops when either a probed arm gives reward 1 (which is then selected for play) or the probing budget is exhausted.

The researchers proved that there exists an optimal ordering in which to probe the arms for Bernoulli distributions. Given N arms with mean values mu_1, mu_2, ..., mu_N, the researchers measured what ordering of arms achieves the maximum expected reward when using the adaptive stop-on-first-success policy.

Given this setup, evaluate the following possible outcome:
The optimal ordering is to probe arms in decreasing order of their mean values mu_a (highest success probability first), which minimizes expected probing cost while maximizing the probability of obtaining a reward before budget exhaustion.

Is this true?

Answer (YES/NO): YES